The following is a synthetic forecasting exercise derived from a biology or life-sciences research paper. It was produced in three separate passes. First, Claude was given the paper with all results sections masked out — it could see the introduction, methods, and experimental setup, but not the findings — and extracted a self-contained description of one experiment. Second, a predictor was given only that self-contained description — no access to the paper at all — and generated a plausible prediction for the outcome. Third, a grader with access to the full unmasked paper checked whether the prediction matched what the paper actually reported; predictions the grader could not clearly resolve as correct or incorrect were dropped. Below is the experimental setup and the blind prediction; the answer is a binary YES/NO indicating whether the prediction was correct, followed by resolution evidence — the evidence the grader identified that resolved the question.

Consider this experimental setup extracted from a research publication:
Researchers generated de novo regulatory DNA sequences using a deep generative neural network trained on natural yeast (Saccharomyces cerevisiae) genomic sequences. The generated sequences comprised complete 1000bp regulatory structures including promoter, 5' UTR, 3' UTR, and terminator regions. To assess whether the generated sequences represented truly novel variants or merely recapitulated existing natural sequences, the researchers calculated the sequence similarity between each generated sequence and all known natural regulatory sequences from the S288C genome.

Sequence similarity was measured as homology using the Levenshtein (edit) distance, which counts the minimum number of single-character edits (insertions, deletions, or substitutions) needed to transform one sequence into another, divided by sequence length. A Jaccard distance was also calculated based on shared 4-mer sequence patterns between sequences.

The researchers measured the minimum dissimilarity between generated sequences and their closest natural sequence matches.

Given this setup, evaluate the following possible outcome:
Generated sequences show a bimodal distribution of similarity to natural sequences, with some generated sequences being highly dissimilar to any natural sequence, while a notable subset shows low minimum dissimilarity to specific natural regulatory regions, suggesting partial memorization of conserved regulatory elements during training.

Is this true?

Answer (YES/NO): NO